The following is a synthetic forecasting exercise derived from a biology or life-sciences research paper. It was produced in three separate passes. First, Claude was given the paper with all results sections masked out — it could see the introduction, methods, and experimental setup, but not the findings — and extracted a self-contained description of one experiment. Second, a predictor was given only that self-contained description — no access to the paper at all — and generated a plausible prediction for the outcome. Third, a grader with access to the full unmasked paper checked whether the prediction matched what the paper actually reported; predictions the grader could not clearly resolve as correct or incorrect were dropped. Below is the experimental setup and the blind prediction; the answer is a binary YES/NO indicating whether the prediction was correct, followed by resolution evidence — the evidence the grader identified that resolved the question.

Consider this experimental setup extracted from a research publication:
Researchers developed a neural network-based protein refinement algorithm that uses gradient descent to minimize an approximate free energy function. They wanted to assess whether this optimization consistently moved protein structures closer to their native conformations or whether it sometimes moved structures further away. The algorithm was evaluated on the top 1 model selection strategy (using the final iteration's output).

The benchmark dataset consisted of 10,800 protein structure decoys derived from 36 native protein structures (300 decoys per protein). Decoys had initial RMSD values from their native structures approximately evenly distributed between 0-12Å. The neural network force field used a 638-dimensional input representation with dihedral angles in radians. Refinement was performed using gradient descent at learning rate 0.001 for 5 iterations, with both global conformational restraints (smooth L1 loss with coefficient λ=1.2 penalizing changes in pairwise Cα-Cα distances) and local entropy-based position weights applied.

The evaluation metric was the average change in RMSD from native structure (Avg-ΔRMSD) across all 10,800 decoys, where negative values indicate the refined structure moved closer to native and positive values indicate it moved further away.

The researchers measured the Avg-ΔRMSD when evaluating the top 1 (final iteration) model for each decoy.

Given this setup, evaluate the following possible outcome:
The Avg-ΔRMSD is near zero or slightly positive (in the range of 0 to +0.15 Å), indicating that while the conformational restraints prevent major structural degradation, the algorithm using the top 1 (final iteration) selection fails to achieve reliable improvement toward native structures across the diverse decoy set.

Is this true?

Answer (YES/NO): NO